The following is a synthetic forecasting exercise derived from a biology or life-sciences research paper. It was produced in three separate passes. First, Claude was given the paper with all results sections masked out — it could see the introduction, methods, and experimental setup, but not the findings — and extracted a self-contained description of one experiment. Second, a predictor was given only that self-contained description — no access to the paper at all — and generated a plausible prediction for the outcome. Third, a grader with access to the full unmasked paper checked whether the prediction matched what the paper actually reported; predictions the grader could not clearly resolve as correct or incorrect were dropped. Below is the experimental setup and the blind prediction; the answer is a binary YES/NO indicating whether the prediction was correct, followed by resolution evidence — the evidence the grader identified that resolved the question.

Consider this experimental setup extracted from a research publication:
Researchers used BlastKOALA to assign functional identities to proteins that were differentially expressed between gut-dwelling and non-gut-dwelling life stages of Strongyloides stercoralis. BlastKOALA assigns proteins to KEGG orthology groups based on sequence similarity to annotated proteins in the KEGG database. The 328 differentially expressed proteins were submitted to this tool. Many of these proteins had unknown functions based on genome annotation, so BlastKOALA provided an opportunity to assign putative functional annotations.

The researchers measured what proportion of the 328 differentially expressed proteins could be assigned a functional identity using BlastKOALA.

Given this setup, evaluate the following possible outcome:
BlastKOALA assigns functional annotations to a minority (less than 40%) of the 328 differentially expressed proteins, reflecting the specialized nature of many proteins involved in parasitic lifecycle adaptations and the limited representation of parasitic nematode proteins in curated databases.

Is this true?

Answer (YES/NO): NO